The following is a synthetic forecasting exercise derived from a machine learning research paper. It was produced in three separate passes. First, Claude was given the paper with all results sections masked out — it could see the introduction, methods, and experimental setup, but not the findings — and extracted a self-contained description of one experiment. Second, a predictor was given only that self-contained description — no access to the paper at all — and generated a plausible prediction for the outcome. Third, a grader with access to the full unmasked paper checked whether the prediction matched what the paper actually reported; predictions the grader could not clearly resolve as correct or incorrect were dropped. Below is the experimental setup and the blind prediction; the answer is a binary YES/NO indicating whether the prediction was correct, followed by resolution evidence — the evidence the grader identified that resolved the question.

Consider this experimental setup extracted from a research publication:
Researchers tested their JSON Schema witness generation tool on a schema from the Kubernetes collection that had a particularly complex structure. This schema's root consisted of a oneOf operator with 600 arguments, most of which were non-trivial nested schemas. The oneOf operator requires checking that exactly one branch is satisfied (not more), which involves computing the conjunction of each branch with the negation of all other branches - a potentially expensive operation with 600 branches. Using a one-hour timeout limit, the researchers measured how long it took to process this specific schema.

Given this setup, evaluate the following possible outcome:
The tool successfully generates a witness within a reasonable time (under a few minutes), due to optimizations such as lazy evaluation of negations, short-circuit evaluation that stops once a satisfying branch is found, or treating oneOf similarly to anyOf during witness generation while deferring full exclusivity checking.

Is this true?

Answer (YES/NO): NO